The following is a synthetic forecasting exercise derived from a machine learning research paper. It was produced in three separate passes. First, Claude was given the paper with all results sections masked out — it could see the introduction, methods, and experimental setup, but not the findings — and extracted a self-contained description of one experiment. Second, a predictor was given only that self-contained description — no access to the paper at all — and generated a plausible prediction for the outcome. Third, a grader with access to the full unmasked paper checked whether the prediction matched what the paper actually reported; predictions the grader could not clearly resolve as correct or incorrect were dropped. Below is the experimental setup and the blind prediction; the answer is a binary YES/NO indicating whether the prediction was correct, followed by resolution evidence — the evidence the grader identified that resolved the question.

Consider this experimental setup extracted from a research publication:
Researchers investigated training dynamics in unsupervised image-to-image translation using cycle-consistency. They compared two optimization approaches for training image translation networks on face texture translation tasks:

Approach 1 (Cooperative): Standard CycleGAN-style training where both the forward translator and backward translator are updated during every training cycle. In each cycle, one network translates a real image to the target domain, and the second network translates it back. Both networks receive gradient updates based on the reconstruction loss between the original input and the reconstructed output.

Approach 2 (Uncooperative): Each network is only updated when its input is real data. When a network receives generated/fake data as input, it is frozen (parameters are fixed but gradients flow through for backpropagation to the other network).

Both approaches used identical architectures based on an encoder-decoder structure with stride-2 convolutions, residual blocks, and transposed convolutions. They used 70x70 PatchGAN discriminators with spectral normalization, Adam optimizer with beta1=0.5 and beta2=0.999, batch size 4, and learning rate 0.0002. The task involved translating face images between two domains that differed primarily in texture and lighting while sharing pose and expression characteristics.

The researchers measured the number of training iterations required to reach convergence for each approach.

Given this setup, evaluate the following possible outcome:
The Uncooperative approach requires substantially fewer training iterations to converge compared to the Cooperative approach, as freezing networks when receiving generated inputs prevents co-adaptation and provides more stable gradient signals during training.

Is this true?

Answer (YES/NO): NO